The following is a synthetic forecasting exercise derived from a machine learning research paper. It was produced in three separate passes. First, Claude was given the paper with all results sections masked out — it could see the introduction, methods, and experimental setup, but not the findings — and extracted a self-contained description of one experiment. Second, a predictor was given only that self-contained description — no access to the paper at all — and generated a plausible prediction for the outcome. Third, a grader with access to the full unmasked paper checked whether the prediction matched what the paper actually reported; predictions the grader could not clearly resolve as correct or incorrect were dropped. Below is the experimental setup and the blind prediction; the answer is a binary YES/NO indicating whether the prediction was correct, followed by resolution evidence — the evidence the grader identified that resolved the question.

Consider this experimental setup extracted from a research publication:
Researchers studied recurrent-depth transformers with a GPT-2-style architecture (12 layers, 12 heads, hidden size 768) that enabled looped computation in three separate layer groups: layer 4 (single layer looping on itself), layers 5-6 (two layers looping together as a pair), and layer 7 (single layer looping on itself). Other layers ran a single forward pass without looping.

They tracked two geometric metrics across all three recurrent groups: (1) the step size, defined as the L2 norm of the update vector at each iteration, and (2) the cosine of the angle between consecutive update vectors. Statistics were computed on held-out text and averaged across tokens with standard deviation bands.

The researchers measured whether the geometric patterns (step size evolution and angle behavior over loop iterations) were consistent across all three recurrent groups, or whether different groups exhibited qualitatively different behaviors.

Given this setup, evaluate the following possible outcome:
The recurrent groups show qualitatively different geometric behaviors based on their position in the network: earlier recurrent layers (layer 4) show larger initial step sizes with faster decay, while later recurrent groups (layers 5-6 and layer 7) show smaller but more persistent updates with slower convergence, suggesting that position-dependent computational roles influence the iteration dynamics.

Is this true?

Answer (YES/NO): NO